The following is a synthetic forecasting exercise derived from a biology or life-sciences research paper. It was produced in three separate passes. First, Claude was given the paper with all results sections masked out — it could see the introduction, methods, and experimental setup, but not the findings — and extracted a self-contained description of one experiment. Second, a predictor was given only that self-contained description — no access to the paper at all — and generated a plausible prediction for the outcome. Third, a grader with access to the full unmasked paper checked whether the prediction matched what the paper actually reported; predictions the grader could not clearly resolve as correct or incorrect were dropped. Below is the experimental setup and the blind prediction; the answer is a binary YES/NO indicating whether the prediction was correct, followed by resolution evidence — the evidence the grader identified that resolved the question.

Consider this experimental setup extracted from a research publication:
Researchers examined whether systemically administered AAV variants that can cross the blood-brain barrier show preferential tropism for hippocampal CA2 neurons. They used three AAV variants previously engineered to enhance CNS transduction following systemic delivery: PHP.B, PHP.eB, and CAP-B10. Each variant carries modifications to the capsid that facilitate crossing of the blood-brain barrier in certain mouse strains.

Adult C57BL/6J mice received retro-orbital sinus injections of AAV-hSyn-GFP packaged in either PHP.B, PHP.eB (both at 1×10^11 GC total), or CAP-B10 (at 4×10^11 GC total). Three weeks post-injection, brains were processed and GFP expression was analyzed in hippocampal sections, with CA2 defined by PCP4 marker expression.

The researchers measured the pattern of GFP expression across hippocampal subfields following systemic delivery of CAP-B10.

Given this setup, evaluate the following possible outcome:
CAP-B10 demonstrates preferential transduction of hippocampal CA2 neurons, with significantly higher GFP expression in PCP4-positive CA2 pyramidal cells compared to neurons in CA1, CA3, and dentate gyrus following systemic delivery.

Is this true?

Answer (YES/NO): YES